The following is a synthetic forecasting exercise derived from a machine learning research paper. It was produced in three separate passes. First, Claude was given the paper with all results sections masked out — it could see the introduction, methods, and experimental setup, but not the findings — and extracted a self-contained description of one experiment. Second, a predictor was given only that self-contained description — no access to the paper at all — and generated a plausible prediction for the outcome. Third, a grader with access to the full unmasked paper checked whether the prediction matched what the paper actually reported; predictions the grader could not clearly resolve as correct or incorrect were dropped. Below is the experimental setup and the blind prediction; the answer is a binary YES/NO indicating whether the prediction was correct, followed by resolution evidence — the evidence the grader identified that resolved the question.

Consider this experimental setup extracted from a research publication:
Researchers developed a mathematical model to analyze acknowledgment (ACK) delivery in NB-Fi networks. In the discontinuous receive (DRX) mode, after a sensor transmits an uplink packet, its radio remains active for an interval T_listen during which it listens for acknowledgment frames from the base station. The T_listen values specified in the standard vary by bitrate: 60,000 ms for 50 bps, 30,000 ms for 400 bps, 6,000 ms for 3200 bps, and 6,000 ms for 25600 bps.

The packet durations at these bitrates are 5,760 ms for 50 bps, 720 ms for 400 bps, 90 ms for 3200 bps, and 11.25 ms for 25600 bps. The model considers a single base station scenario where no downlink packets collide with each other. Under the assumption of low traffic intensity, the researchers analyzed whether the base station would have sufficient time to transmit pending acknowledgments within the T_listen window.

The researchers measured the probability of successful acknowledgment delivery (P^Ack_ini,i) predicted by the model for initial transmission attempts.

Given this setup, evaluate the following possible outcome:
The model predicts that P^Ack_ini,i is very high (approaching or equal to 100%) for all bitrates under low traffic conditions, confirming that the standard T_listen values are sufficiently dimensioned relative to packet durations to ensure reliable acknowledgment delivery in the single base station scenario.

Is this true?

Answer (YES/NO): YES